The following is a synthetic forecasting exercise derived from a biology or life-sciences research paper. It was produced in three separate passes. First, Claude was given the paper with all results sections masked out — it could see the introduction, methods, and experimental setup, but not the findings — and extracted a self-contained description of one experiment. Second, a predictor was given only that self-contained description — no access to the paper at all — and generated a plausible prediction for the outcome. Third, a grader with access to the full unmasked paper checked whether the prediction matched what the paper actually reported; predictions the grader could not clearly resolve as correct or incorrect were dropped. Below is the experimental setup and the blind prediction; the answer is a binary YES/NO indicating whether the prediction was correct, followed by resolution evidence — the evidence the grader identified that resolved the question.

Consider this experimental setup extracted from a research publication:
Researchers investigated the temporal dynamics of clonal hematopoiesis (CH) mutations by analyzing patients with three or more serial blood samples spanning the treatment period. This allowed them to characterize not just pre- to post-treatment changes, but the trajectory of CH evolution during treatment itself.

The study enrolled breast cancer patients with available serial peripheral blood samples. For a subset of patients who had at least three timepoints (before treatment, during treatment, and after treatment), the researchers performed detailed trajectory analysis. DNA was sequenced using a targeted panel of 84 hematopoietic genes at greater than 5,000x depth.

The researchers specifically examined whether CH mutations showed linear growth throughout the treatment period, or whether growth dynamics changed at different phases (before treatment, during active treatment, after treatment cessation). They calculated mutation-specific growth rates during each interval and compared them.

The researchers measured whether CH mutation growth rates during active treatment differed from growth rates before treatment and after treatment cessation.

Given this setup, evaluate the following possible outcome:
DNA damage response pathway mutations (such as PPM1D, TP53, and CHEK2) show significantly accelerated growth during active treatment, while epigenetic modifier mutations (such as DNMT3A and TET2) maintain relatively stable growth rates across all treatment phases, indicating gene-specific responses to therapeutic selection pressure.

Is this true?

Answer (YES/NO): NO